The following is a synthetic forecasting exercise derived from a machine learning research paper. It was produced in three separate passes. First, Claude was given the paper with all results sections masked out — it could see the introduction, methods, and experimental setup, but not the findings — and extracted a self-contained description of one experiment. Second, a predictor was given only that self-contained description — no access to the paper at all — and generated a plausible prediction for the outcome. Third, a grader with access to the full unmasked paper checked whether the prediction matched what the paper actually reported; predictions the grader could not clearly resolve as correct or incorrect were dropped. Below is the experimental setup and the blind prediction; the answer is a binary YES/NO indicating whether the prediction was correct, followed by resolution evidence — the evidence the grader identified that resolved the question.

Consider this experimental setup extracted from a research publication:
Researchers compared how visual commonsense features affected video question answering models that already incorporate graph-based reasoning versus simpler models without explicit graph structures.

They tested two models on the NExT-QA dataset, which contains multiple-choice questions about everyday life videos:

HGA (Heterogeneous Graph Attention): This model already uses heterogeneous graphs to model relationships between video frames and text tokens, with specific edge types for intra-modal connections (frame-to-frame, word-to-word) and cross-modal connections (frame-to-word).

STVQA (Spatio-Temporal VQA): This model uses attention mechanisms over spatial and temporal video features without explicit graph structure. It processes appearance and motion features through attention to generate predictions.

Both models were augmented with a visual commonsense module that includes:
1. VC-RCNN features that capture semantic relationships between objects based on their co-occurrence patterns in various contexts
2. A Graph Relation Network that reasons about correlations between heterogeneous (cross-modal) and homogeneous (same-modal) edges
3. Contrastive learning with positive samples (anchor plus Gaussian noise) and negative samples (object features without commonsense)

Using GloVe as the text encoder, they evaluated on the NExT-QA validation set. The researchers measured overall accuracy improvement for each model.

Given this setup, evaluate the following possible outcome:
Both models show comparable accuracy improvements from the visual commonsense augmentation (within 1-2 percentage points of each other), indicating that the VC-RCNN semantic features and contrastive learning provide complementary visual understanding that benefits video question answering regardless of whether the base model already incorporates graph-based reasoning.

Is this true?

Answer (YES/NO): NO